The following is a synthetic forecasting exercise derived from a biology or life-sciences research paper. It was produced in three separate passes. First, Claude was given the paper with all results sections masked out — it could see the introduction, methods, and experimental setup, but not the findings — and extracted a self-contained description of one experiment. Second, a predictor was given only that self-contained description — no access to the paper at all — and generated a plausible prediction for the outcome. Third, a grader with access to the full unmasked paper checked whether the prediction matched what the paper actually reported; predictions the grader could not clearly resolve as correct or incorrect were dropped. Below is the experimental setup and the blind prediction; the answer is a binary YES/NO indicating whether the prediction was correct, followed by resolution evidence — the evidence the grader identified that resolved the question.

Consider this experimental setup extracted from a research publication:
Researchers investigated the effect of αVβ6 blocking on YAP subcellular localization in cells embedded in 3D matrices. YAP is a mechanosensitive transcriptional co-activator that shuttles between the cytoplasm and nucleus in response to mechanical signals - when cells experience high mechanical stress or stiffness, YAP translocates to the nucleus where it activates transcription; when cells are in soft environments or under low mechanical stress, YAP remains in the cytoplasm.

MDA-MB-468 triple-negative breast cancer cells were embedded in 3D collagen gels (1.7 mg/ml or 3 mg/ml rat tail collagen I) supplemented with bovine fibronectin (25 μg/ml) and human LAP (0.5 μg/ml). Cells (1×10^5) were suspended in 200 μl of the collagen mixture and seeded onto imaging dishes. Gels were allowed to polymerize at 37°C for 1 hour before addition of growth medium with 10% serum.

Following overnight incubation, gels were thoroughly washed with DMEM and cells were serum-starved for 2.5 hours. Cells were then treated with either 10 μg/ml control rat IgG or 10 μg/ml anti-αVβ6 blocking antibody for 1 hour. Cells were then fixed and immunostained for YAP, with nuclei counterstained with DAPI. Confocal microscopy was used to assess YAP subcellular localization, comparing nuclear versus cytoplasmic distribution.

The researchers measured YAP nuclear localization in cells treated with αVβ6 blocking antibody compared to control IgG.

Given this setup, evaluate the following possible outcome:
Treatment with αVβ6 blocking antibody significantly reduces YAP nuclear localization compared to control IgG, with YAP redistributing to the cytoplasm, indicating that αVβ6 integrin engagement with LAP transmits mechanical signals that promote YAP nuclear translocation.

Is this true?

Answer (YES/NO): YES